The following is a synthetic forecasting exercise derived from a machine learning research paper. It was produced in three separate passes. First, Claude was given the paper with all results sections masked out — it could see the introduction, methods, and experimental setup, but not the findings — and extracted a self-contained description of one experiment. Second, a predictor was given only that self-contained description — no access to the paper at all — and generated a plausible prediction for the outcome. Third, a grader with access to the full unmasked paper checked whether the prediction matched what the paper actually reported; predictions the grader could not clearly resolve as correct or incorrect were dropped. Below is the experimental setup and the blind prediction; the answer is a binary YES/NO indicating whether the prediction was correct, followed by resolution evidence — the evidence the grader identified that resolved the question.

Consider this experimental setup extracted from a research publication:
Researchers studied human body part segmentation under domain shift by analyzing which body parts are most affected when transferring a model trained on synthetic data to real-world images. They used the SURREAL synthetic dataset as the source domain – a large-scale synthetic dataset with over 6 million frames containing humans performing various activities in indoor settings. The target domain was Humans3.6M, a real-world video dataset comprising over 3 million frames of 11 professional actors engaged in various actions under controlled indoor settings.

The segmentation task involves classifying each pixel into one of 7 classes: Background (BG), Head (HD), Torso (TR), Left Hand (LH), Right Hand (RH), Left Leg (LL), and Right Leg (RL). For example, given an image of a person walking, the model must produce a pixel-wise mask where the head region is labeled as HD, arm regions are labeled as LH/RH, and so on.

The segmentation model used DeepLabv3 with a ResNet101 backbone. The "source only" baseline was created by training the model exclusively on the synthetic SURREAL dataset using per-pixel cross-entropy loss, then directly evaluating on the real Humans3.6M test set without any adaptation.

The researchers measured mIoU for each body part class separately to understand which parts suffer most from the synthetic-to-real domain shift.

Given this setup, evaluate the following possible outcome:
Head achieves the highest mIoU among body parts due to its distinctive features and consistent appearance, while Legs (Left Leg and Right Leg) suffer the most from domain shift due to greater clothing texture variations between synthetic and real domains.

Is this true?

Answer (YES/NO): NO